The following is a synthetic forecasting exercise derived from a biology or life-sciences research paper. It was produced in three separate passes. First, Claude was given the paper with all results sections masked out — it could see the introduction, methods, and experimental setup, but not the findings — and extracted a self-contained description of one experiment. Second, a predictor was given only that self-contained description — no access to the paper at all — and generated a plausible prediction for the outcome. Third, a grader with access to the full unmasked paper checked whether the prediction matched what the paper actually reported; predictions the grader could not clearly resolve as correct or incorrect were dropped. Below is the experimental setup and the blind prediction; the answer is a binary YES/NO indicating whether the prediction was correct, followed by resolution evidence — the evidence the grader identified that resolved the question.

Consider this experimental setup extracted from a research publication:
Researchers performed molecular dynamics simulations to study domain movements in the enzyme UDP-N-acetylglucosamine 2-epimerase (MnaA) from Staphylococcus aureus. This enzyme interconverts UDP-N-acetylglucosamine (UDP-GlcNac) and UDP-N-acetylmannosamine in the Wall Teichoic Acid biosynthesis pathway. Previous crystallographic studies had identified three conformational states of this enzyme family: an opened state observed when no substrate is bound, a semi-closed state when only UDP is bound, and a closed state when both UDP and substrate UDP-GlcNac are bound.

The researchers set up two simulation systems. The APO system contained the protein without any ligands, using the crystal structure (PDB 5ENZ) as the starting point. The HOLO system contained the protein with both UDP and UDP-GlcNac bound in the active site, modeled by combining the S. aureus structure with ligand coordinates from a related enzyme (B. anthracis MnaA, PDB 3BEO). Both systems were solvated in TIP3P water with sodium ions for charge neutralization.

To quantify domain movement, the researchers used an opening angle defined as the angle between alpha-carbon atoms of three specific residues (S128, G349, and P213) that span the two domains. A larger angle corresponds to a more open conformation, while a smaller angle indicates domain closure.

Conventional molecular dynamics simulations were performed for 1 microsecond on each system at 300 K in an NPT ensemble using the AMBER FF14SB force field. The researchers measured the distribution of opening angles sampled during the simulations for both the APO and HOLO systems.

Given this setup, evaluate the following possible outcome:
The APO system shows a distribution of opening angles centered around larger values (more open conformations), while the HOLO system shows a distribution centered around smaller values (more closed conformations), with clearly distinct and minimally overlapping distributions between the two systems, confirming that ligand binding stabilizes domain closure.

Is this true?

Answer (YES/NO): YES